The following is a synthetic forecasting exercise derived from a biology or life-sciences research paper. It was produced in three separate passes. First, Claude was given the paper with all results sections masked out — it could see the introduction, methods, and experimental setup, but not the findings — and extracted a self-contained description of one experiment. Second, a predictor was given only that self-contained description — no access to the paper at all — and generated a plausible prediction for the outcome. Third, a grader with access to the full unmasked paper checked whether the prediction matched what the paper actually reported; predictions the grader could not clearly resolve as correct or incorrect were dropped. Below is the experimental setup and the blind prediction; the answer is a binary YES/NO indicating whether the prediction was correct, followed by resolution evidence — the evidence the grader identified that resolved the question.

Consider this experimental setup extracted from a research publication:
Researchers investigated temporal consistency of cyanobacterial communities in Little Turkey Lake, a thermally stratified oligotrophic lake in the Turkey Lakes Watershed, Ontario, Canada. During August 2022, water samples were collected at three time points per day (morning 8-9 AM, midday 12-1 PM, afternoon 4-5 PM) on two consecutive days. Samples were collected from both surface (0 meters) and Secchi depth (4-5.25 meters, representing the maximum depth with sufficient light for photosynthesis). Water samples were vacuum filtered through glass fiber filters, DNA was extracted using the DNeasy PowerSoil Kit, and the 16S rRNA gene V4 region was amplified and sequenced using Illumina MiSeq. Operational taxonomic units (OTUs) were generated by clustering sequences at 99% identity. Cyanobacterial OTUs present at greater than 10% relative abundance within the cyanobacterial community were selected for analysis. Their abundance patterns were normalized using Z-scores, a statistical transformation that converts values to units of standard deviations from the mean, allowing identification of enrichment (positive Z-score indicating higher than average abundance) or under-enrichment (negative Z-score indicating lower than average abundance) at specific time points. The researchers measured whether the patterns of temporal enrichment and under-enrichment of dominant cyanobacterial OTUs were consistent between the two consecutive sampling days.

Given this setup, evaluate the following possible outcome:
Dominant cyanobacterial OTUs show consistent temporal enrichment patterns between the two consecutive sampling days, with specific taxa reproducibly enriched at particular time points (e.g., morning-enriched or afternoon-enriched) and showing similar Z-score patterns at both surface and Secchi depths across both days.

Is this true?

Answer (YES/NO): NO